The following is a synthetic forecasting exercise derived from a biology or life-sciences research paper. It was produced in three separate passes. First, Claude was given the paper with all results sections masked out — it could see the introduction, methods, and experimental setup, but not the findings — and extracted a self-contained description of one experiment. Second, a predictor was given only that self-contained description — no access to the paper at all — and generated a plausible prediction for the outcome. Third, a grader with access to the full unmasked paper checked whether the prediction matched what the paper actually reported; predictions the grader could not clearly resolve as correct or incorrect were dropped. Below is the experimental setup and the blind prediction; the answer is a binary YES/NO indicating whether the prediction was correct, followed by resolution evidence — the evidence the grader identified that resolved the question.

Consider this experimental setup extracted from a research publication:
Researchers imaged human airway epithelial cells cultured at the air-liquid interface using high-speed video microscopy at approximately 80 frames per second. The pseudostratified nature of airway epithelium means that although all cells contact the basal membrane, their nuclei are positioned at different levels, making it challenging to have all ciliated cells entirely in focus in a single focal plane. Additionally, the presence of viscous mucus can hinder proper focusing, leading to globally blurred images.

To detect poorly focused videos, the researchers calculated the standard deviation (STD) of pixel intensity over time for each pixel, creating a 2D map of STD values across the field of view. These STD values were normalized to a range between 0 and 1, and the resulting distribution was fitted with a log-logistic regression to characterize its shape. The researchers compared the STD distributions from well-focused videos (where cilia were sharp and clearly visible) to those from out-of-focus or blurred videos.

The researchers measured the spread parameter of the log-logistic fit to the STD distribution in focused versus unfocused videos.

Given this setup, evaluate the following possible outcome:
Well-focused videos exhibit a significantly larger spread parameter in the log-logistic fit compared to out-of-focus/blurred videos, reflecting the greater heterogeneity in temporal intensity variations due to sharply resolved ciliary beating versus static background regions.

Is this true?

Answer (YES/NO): YES